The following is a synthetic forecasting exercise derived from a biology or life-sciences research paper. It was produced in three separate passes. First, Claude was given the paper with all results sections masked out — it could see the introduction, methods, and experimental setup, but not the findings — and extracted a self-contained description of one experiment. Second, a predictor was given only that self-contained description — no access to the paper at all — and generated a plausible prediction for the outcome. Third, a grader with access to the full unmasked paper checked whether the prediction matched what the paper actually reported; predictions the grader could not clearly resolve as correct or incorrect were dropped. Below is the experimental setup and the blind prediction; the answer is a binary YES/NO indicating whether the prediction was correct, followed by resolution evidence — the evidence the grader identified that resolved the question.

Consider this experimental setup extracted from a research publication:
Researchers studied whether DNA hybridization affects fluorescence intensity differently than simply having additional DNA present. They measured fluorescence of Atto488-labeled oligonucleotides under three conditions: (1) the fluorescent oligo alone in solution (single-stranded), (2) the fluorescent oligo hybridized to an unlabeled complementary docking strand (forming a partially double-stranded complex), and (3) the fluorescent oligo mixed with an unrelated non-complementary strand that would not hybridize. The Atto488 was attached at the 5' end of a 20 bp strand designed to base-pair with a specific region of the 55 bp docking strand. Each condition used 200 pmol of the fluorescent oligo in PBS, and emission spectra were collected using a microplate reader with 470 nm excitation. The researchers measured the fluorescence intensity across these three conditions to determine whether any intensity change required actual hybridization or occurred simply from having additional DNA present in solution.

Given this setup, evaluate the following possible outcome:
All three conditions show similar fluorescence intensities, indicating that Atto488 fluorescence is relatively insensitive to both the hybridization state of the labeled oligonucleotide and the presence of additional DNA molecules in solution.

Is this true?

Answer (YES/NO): NO